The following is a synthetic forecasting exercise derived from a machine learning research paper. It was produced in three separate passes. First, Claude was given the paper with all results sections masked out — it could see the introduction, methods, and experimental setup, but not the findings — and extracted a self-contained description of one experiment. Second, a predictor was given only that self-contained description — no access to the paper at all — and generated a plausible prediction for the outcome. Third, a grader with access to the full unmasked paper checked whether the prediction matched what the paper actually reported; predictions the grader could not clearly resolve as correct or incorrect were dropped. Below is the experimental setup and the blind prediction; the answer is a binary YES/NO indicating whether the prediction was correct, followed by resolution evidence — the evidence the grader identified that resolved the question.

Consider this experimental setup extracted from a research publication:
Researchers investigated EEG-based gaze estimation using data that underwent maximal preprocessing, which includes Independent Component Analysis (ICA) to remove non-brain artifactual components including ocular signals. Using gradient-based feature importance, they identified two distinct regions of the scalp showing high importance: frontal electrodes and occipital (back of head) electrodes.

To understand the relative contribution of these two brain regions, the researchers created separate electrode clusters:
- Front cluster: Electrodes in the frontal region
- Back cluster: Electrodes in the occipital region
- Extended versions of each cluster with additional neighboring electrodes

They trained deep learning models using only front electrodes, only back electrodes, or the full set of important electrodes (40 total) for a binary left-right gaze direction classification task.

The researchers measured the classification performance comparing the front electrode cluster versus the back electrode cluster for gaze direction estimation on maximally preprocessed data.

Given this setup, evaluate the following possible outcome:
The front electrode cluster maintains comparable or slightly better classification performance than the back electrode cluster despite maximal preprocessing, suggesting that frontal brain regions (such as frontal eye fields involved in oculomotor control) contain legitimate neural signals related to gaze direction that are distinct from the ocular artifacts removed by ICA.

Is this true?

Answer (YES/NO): NO